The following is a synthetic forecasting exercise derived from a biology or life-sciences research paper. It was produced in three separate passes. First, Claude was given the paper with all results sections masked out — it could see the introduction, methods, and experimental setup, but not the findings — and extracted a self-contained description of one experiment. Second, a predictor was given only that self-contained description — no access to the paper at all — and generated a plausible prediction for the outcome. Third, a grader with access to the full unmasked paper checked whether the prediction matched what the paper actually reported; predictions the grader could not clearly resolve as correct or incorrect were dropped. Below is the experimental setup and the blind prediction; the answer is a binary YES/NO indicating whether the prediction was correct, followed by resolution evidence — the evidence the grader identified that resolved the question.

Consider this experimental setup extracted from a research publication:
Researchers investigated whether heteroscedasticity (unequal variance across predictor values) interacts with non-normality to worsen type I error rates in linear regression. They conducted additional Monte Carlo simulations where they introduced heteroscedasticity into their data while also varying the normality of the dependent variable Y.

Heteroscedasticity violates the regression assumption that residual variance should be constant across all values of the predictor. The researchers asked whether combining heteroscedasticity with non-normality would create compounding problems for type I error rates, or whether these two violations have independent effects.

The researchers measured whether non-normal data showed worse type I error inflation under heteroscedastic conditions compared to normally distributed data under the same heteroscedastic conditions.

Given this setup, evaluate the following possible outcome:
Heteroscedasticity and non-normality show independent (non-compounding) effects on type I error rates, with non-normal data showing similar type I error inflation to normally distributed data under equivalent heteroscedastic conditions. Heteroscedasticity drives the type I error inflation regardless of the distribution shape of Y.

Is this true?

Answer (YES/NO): YES